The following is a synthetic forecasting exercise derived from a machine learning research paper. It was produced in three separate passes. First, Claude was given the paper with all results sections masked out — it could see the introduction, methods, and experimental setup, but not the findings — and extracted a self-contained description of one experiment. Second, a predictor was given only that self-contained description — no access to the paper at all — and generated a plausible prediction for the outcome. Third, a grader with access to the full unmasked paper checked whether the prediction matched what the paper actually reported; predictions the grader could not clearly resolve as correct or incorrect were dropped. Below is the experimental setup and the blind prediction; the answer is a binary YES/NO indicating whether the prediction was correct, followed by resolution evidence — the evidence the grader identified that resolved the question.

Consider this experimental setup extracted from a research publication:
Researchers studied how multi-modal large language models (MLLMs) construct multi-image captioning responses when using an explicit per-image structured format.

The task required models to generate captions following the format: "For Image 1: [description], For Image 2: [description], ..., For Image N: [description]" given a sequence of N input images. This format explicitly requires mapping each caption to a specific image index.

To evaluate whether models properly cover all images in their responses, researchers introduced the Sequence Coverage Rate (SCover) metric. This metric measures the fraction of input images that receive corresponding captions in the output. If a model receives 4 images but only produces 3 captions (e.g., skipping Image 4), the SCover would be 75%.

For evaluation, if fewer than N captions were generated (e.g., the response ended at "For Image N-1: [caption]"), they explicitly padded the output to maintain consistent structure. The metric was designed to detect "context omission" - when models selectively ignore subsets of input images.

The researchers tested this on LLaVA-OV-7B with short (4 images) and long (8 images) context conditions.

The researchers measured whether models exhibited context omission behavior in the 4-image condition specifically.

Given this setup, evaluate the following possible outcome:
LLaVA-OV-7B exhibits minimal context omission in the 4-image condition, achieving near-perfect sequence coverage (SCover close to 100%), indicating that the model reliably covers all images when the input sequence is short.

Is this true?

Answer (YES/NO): NO